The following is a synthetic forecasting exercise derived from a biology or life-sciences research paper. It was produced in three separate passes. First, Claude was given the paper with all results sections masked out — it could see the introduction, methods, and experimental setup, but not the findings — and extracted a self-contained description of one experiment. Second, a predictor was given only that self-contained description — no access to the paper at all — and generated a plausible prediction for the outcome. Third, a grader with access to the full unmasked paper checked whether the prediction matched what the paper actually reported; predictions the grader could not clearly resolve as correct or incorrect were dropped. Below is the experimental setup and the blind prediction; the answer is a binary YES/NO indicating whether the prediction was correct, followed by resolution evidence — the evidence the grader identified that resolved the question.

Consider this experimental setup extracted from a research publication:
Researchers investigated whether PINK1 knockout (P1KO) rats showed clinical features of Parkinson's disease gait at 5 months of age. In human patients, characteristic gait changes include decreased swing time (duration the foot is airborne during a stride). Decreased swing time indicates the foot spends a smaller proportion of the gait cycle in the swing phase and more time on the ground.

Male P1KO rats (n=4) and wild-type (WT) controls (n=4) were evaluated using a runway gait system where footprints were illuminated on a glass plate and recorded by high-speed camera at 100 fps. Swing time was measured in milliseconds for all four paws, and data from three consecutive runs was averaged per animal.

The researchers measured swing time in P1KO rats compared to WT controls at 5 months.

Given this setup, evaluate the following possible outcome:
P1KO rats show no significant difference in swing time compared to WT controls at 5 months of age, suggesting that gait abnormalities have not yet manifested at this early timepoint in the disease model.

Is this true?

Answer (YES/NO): NO